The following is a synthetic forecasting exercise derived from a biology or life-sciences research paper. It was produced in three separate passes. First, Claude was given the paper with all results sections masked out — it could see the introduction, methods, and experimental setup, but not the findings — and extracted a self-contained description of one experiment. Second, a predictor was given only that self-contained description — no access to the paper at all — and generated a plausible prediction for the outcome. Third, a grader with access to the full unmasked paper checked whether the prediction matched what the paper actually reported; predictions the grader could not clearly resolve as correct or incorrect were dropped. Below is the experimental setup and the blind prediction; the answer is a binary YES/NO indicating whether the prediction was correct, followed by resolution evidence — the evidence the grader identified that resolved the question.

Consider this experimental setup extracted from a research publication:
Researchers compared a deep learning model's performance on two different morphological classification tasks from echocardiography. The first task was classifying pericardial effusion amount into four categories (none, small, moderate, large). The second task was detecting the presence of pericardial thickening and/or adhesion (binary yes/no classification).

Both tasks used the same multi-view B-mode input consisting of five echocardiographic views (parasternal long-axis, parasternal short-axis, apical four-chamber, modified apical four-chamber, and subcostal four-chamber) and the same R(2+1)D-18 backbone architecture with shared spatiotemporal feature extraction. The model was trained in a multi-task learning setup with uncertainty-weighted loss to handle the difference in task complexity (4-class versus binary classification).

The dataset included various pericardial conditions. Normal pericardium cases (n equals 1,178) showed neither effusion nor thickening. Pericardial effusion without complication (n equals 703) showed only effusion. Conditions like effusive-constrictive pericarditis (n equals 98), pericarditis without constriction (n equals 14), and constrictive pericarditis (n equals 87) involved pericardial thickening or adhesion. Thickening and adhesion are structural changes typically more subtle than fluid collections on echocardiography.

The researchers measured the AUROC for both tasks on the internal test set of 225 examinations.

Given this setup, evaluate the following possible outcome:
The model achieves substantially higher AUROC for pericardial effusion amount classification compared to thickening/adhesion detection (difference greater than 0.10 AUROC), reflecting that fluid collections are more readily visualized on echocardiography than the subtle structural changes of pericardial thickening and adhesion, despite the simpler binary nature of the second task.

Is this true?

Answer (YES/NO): NO